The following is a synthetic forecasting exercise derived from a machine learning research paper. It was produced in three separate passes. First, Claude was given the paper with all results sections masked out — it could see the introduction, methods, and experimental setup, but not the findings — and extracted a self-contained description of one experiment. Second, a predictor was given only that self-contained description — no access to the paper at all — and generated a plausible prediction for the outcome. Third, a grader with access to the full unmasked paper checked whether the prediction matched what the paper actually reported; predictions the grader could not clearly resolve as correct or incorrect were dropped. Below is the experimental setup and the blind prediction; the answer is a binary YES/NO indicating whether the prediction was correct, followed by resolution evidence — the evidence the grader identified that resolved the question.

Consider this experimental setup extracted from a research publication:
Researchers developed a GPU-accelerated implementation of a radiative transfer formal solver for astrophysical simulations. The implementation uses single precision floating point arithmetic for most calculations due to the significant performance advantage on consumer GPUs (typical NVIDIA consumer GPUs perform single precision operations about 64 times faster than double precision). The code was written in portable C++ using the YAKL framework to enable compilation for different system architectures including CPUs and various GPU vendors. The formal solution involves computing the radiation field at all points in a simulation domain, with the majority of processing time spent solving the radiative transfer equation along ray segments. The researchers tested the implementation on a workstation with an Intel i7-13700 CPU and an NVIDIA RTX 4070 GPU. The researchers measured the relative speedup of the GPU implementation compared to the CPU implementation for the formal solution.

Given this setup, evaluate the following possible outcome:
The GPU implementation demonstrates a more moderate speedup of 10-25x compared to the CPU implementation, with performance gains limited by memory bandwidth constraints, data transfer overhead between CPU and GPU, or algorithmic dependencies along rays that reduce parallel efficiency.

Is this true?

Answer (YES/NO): NO